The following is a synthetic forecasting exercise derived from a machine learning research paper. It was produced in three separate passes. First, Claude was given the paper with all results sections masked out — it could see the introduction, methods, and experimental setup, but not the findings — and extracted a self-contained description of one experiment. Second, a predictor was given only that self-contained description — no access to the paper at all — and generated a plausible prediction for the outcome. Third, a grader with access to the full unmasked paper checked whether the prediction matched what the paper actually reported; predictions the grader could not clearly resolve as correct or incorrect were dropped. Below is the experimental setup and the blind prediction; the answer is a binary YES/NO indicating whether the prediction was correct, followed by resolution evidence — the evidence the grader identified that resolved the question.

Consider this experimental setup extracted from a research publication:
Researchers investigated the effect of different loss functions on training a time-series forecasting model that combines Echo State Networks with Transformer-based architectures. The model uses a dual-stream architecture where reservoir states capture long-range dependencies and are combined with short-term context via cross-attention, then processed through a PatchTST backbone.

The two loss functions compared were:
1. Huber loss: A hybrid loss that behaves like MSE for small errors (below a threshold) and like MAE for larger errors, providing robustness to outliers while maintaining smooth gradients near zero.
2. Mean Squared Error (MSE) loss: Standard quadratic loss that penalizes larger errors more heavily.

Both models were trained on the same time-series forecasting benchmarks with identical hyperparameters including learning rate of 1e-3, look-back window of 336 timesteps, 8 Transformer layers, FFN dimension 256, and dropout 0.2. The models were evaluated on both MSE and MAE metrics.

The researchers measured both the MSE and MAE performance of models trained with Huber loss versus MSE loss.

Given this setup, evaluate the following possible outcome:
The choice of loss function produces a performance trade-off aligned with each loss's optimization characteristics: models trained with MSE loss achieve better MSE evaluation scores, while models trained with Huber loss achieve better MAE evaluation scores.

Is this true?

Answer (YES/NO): YES